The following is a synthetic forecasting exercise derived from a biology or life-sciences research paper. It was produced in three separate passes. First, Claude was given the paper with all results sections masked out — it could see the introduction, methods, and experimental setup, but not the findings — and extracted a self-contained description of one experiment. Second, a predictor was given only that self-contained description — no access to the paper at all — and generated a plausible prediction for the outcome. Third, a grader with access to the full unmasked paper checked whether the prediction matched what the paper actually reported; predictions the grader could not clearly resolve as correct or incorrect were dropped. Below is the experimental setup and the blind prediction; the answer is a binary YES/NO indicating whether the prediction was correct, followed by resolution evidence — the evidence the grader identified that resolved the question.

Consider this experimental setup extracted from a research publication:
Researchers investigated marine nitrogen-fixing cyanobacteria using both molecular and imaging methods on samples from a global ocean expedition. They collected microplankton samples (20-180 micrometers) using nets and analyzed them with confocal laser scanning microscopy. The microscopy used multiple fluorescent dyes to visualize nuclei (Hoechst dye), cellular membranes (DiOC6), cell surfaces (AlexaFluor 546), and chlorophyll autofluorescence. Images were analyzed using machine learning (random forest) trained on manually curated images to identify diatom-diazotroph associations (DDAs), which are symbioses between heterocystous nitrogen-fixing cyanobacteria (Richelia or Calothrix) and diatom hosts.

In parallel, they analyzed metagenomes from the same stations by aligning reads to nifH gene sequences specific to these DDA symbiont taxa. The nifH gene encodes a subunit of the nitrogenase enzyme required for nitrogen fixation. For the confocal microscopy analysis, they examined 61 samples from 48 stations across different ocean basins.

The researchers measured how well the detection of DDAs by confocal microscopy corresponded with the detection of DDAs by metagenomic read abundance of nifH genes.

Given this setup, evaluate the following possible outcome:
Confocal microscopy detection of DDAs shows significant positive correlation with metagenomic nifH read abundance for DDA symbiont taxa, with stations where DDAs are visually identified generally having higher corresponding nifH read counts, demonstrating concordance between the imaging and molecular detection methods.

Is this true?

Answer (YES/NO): YES